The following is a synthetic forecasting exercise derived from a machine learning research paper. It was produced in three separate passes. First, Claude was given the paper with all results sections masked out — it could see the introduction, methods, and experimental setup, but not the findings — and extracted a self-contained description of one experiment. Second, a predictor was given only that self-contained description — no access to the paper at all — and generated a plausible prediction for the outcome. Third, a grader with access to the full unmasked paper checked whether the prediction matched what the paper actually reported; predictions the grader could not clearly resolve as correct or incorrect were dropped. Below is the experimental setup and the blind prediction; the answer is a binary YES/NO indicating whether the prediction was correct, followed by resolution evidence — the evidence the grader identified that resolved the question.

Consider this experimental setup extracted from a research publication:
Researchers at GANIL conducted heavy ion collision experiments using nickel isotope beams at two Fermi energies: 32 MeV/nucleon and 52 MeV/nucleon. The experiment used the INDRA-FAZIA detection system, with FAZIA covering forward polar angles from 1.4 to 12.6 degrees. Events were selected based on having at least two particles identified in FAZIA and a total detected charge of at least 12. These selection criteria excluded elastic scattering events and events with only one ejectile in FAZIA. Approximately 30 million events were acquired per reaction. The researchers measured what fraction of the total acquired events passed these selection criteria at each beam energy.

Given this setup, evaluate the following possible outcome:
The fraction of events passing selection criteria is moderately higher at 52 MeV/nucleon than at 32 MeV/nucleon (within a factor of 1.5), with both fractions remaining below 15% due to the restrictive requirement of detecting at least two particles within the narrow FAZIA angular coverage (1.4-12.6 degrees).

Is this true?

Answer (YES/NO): NO